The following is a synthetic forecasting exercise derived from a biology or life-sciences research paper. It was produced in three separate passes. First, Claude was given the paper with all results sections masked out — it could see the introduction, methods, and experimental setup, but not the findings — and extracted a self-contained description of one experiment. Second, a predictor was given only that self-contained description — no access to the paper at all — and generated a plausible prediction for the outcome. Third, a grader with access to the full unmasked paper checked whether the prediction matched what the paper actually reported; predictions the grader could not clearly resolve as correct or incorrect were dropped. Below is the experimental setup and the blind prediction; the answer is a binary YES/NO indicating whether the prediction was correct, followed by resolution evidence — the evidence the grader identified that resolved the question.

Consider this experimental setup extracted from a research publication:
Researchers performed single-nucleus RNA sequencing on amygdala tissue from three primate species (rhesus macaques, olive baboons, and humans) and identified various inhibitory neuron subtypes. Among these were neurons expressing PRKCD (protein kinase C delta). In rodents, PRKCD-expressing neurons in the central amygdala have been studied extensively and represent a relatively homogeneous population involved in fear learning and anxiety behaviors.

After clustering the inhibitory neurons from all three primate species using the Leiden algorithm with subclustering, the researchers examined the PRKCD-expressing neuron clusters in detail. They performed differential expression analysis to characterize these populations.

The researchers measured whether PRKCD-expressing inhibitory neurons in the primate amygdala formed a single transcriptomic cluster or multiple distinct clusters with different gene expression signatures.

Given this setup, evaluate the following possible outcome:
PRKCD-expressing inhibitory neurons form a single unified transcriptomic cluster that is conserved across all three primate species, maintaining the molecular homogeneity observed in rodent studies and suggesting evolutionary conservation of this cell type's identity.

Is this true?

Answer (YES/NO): NO